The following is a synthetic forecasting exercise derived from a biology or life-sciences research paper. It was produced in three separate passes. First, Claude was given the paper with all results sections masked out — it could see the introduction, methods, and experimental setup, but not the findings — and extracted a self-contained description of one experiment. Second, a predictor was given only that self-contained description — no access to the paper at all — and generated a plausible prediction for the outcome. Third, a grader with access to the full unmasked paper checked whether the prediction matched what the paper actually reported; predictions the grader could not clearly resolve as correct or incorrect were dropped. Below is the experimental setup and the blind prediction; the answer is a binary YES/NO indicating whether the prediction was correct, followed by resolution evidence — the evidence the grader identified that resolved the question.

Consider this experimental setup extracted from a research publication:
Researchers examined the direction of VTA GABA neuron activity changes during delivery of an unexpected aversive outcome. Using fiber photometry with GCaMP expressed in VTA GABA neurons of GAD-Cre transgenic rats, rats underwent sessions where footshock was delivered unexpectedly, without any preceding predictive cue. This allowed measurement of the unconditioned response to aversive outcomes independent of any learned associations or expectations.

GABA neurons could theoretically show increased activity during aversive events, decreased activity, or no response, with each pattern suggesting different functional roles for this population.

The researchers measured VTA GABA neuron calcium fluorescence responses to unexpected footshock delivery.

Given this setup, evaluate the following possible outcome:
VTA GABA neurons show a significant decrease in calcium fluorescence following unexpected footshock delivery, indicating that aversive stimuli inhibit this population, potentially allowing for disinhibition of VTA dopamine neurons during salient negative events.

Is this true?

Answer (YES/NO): NO